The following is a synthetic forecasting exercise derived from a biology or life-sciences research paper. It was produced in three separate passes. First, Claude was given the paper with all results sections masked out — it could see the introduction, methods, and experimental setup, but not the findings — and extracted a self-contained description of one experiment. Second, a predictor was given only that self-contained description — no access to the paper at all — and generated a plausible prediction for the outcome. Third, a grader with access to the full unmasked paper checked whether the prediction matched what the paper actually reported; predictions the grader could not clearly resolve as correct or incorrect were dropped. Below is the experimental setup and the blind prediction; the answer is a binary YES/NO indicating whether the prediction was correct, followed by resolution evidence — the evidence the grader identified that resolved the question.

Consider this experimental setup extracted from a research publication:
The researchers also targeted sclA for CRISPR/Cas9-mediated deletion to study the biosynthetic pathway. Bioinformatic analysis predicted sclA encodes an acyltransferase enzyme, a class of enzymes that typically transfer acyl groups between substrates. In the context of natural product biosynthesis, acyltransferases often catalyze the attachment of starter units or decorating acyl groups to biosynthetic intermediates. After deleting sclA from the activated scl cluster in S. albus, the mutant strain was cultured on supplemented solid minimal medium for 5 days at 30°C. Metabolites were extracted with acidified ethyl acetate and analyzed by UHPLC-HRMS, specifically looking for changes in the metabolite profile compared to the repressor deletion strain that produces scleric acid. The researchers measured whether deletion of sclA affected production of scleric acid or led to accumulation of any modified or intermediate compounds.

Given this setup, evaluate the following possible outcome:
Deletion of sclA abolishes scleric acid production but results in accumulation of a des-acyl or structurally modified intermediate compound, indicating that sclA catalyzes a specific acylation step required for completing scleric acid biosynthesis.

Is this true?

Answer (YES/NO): NO